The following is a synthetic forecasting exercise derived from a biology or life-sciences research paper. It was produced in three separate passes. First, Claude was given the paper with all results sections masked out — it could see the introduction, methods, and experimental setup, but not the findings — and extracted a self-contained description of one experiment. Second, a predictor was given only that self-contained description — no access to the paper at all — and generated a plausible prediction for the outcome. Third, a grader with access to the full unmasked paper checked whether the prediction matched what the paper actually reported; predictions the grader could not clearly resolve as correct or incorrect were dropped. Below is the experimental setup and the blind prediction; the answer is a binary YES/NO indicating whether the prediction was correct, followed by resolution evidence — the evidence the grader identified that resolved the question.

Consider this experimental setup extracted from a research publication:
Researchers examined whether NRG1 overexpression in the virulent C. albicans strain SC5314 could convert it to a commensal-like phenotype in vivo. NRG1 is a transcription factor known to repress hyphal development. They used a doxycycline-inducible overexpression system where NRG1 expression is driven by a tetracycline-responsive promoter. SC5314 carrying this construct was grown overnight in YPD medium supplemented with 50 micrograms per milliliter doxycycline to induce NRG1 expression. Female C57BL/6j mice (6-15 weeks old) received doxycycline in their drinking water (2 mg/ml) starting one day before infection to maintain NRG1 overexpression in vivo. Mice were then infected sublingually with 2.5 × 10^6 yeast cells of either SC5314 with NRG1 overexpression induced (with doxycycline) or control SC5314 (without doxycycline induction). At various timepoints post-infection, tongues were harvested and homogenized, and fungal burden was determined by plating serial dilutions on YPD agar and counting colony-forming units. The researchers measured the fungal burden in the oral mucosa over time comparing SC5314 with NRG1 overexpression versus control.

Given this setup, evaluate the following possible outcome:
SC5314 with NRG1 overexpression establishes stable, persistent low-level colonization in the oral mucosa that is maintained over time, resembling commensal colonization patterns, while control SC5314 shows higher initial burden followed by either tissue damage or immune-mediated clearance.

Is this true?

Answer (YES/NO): NO